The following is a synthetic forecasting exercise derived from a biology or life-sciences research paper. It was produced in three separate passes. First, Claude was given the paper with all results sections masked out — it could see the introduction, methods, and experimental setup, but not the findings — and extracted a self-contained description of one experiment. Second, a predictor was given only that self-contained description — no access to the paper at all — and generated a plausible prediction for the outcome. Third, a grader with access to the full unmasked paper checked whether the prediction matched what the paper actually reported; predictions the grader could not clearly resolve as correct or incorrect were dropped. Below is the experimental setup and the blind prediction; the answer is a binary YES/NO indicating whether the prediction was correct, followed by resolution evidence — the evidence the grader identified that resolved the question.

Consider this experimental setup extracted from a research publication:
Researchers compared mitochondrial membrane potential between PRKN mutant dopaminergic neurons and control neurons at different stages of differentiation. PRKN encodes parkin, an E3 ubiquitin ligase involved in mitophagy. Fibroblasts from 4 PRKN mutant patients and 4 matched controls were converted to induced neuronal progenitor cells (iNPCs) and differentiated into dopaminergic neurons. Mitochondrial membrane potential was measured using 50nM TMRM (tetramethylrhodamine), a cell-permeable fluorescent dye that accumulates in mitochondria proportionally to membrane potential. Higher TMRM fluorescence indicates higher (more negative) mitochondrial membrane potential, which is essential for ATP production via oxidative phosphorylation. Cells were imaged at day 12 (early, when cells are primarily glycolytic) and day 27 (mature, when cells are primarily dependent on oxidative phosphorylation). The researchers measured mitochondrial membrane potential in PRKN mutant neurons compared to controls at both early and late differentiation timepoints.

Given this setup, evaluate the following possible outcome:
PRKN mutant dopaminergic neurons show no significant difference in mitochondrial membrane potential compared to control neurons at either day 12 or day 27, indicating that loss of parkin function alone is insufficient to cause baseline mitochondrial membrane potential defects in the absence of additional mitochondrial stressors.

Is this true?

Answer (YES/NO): NO